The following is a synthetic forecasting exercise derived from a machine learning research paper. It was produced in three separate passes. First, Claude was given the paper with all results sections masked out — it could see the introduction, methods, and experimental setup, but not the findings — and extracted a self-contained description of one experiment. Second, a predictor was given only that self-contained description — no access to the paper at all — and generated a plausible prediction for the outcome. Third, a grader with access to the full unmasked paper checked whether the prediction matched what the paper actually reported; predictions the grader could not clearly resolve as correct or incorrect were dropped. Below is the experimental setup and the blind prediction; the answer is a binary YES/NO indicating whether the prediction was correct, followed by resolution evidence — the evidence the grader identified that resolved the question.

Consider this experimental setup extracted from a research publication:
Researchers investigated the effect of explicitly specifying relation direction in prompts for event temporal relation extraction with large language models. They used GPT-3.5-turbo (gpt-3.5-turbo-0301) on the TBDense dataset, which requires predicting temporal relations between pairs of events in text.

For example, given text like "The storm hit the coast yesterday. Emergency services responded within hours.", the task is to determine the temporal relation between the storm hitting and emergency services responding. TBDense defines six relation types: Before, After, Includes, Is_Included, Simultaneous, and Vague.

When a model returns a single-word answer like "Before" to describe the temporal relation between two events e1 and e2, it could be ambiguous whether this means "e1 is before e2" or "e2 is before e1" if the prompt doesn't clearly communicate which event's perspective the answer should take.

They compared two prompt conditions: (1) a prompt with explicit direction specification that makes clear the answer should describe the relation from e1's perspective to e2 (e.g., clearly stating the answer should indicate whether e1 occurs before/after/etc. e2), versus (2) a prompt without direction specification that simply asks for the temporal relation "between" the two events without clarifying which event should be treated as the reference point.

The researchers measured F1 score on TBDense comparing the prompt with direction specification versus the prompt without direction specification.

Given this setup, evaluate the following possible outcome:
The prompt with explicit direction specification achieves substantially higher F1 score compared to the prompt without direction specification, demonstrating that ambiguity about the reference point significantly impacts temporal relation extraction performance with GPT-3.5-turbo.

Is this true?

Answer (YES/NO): YES